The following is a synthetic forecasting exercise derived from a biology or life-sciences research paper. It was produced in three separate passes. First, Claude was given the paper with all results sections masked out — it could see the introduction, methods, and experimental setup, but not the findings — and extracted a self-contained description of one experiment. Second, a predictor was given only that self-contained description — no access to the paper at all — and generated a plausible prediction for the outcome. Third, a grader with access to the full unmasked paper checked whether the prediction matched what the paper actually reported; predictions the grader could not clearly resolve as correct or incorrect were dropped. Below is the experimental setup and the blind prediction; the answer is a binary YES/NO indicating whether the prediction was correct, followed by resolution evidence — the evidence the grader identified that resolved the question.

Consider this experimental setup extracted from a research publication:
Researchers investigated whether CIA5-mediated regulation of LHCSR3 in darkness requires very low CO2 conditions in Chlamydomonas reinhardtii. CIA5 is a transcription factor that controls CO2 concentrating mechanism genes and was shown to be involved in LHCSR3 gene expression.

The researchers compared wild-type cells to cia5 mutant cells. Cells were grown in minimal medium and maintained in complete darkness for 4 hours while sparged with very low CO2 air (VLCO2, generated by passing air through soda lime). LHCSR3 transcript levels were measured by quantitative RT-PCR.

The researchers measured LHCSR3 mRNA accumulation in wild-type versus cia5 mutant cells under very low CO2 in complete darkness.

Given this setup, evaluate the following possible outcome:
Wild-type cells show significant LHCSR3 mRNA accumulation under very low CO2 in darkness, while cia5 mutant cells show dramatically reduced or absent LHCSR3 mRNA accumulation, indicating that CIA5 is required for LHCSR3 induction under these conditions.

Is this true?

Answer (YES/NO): YES